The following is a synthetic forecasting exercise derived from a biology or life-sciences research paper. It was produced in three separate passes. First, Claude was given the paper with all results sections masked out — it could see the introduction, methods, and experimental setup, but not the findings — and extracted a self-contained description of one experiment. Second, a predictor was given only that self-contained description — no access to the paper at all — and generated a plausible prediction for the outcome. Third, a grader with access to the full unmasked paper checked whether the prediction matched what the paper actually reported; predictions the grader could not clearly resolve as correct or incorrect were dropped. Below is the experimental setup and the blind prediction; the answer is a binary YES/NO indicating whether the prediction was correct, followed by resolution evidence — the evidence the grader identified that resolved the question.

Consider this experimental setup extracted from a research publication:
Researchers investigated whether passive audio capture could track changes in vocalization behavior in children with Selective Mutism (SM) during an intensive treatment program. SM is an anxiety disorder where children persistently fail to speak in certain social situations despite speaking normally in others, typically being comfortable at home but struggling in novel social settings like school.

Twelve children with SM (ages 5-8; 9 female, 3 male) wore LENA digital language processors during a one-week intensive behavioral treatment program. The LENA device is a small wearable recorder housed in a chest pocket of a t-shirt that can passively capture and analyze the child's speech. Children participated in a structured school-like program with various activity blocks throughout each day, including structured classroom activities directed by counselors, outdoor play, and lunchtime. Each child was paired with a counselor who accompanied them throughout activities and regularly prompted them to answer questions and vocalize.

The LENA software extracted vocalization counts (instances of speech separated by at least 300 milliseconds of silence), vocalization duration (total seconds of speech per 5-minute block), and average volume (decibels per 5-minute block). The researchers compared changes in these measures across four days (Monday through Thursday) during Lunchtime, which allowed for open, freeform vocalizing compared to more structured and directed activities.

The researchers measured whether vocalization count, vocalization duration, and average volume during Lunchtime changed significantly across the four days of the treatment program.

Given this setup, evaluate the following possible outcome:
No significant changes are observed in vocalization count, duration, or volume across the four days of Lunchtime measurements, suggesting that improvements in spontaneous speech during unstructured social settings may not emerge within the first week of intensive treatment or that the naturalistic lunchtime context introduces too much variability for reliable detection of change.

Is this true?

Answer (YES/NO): NO